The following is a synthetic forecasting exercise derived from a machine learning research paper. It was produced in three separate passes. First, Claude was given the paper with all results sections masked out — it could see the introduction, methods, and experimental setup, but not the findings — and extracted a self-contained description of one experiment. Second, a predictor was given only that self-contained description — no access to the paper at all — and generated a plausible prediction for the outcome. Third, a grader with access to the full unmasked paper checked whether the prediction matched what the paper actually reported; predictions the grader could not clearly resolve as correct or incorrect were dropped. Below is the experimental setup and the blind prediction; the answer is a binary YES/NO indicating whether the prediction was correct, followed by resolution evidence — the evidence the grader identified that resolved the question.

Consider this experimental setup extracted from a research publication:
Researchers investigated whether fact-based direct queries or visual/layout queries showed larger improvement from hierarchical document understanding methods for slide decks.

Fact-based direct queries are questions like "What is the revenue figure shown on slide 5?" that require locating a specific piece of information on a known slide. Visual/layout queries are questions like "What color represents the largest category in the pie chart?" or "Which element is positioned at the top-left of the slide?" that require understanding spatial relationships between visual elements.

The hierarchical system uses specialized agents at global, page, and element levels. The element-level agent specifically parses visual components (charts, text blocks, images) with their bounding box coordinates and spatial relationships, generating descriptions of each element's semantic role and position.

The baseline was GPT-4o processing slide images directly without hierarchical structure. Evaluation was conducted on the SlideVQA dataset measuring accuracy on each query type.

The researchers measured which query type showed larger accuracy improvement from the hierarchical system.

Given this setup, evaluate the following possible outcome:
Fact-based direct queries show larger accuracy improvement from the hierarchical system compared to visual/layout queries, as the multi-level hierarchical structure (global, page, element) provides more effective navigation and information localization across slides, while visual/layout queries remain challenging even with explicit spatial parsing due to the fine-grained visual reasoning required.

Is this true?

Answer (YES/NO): NO